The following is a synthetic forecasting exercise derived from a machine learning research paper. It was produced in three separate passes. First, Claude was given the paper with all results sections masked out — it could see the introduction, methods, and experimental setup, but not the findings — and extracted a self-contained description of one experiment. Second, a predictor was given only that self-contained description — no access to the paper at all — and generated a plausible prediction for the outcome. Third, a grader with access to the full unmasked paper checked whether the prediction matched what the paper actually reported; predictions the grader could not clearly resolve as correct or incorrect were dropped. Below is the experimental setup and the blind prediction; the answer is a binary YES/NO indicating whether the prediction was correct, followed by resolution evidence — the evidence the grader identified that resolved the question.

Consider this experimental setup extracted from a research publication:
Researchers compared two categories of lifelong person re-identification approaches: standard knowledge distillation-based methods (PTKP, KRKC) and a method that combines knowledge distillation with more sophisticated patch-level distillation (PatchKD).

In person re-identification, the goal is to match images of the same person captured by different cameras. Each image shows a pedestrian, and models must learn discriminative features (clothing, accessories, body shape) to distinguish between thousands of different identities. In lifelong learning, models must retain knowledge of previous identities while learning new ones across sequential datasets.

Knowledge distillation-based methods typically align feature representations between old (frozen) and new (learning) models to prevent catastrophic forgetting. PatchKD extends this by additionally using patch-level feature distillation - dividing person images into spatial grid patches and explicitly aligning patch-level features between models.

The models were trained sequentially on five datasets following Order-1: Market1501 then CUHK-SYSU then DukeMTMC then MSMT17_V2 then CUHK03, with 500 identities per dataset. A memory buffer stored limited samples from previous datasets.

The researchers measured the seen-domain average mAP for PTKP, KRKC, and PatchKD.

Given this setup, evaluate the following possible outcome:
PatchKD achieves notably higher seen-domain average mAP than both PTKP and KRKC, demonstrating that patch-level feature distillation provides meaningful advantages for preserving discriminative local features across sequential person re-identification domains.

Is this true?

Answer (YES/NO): NO